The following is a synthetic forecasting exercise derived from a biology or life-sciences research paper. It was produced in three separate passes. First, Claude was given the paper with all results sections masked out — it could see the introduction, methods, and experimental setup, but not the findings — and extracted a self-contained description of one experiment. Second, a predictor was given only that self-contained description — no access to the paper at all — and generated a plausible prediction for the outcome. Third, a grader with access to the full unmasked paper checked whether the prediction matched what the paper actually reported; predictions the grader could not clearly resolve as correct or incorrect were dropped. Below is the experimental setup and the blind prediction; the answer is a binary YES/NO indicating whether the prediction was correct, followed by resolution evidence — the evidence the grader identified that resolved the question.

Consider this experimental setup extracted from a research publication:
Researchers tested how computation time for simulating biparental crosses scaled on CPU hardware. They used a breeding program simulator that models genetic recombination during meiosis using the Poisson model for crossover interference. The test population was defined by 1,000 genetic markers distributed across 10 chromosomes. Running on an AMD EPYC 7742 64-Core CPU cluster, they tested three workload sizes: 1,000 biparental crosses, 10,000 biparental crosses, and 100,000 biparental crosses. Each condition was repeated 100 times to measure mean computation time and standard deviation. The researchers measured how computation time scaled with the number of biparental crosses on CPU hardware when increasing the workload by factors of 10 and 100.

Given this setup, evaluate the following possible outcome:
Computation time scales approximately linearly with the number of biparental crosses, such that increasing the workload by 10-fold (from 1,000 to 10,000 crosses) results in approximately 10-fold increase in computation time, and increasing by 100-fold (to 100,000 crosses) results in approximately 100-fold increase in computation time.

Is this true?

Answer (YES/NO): YES